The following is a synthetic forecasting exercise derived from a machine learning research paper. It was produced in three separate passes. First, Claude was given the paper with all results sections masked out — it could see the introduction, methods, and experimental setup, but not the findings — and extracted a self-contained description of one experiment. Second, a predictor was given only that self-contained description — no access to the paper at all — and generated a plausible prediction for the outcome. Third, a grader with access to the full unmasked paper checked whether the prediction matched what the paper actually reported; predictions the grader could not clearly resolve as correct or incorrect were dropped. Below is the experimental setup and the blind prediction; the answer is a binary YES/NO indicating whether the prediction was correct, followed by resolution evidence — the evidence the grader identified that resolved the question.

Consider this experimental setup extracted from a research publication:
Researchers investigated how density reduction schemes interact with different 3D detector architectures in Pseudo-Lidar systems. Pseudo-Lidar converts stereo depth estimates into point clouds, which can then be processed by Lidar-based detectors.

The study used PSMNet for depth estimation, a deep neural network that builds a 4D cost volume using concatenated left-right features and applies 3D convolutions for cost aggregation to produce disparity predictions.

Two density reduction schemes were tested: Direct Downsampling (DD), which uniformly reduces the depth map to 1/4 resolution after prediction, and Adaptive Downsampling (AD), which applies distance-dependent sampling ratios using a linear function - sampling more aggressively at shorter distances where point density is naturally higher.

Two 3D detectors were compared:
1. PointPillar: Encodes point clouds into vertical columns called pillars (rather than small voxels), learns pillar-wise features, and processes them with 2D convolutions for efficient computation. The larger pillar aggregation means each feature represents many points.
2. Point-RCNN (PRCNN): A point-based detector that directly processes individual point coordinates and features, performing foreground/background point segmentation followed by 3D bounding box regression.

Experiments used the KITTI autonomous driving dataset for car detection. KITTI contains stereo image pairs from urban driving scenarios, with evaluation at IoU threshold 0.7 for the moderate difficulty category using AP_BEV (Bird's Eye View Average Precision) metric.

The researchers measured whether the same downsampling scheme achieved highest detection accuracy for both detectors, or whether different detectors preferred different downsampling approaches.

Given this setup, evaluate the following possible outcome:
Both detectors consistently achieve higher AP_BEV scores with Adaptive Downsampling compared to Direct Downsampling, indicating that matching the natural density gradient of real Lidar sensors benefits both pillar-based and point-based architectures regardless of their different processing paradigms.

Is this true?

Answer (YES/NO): NO